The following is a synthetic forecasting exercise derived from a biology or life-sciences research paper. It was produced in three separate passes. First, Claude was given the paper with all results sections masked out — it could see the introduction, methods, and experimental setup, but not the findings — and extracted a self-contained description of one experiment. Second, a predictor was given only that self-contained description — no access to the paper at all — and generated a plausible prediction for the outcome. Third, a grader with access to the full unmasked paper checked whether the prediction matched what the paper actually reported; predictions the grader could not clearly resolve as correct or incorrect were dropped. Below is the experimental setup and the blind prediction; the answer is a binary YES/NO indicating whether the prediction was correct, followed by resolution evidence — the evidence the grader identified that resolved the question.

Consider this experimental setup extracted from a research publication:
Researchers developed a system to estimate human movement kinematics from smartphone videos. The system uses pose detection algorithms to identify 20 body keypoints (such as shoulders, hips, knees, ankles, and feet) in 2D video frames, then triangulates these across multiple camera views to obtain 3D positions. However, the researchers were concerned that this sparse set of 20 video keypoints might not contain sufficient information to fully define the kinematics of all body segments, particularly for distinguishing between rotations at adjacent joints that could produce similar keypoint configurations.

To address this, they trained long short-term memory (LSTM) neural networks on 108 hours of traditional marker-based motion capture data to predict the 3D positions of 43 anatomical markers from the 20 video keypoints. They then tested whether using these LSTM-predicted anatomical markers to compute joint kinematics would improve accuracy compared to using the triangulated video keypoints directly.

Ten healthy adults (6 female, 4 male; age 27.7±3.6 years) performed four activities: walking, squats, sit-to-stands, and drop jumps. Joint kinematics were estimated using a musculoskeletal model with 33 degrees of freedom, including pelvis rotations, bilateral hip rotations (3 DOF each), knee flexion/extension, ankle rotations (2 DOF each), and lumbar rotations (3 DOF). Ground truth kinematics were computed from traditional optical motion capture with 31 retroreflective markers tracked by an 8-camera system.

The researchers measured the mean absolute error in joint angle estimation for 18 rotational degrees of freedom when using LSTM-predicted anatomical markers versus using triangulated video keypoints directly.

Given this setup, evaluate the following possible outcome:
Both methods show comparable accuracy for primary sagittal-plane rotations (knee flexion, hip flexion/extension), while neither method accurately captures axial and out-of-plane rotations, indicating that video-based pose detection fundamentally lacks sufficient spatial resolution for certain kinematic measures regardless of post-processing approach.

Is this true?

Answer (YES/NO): NO